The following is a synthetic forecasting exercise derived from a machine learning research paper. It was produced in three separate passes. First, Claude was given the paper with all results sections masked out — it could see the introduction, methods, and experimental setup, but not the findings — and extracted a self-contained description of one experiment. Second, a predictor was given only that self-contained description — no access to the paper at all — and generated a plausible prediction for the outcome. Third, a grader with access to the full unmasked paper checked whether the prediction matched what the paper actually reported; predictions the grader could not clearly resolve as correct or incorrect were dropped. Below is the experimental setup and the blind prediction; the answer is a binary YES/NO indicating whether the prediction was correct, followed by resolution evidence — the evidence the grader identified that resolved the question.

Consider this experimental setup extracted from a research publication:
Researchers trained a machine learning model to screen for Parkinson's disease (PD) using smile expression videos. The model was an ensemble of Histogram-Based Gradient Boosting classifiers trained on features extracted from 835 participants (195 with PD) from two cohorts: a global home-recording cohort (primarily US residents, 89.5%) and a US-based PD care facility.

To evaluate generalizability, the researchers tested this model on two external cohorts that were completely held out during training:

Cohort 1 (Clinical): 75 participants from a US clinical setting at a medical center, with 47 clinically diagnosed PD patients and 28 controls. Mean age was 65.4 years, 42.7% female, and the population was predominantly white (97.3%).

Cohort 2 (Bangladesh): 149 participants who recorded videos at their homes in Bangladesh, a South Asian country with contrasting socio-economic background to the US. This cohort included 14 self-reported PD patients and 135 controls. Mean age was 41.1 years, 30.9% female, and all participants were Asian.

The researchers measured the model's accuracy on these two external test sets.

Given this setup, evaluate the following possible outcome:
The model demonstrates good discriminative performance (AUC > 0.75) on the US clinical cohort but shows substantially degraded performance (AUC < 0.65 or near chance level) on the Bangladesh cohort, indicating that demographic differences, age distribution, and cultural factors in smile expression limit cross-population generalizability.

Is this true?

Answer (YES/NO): NO